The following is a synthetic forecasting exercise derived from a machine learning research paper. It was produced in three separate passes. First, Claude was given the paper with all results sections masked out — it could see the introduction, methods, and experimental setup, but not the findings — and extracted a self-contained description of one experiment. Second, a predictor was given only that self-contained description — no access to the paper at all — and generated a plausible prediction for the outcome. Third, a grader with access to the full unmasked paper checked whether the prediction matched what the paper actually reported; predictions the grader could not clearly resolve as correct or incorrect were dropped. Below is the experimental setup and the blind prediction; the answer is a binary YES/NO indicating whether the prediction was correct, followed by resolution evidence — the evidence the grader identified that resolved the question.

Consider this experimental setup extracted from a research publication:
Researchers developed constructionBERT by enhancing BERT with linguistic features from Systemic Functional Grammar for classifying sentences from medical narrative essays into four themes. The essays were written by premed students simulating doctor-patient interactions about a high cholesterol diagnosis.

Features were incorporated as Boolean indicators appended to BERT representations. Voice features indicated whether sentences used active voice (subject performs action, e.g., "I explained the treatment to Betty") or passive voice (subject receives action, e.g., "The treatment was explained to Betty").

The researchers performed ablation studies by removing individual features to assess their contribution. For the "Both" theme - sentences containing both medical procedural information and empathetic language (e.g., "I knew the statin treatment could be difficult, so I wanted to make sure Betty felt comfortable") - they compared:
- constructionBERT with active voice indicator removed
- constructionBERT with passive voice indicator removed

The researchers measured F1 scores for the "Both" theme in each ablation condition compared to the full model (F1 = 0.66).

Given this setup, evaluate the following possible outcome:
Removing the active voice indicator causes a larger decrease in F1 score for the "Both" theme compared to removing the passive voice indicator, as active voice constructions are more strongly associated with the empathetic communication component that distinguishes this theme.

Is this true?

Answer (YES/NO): YES